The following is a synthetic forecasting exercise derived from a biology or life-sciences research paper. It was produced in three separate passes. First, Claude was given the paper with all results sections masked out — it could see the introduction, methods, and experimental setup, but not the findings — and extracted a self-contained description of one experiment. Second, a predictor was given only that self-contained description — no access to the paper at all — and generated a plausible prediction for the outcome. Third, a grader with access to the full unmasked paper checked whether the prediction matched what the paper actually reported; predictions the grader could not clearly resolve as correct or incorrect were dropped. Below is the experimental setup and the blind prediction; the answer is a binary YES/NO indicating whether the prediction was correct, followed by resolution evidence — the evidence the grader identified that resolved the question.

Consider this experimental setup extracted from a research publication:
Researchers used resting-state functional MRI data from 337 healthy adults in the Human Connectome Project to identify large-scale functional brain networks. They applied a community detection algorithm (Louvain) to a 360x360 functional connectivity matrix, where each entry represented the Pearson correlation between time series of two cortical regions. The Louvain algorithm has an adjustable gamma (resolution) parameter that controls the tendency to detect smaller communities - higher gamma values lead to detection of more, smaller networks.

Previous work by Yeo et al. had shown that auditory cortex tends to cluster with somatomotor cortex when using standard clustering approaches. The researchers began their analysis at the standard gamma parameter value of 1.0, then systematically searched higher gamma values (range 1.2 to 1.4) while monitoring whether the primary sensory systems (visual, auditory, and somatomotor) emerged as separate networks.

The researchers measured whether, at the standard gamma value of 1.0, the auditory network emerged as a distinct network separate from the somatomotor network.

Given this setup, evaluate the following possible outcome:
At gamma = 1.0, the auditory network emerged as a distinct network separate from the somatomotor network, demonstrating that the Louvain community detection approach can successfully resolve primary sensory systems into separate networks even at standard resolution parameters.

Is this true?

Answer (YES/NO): NO